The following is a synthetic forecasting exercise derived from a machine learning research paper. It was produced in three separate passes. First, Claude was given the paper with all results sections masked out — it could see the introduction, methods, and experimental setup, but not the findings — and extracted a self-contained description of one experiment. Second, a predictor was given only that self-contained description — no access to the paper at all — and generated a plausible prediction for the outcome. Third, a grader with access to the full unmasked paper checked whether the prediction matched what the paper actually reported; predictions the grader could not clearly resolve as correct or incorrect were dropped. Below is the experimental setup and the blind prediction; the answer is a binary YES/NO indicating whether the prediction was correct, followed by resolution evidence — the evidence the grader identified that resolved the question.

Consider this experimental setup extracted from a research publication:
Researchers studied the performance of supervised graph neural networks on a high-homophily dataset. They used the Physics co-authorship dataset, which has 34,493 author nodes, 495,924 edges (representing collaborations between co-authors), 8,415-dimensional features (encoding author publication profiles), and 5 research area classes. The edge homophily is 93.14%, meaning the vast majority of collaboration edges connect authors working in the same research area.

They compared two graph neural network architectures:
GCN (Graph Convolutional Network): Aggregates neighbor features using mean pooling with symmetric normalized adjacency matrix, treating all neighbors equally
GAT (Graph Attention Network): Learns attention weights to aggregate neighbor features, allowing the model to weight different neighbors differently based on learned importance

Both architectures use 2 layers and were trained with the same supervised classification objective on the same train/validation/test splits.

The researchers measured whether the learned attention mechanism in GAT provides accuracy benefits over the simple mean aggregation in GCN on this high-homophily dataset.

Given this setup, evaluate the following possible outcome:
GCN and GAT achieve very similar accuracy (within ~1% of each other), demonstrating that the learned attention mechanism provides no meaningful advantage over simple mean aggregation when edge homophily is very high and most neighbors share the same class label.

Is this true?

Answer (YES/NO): YES